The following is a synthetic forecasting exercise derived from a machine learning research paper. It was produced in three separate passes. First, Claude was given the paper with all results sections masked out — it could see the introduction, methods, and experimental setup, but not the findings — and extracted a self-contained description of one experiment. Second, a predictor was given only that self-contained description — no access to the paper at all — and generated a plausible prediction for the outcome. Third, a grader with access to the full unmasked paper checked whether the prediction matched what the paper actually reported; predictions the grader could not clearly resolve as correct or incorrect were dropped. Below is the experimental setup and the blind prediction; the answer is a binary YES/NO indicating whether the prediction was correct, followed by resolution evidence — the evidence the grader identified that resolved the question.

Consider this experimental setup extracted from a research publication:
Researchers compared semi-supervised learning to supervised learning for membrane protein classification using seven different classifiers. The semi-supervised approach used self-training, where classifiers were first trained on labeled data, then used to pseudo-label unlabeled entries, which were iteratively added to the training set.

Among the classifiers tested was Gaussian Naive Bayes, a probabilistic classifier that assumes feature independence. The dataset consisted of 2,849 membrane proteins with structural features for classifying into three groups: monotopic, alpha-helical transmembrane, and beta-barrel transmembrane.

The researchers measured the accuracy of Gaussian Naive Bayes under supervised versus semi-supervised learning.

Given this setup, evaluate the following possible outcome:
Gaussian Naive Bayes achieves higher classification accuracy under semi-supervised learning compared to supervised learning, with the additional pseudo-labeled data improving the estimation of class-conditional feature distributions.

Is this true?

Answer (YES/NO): NO